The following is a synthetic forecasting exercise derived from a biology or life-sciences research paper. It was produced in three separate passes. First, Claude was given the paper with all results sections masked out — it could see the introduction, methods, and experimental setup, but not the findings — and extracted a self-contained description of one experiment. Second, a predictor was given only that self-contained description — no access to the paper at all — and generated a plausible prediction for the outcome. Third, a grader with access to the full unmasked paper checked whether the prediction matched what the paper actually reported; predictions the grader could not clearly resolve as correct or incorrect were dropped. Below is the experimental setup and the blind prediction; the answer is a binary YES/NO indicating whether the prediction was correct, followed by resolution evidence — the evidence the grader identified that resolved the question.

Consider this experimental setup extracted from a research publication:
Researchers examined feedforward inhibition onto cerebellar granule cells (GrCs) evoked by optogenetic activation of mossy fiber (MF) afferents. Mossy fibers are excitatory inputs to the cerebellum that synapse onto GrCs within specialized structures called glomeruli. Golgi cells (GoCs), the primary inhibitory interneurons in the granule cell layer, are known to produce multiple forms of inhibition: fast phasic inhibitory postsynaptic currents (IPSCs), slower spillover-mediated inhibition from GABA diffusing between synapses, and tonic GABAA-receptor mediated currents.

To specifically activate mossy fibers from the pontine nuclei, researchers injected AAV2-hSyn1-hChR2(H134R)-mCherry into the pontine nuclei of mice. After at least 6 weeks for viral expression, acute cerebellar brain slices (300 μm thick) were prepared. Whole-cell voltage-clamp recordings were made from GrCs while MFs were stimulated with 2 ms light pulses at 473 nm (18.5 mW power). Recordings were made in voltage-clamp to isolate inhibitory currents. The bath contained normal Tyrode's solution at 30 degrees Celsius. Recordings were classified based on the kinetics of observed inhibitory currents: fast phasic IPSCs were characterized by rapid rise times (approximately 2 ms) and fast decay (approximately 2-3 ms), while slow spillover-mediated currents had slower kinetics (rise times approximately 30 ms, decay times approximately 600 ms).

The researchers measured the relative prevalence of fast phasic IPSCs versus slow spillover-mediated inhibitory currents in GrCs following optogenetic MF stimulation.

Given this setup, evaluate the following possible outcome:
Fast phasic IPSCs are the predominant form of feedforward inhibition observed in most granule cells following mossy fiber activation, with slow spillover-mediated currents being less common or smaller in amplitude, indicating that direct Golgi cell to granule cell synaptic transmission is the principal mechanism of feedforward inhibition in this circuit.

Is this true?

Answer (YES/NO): NO